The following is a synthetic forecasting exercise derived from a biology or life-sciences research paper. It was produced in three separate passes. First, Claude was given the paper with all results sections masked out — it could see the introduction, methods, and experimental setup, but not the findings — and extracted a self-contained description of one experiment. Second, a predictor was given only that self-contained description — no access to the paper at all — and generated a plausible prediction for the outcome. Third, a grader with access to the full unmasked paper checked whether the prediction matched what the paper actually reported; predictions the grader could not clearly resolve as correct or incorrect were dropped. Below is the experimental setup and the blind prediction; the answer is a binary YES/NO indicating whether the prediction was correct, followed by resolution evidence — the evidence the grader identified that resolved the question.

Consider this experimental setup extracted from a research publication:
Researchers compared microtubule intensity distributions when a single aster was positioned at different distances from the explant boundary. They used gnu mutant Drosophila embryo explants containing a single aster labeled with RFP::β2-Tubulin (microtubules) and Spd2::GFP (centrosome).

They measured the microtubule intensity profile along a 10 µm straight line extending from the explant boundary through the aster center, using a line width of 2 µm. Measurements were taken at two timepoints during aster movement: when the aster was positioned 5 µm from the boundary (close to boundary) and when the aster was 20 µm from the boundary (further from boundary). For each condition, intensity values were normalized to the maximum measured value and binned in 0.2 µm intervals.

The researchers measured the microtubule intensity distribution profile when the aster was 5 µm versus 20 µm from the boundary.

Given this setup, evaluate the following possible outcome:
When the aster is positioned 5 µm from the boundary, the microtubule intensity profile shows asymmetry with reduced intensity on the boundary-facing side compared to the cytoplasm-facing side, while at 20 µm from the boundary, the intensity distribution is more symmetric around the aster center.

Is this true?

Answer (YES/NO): YES